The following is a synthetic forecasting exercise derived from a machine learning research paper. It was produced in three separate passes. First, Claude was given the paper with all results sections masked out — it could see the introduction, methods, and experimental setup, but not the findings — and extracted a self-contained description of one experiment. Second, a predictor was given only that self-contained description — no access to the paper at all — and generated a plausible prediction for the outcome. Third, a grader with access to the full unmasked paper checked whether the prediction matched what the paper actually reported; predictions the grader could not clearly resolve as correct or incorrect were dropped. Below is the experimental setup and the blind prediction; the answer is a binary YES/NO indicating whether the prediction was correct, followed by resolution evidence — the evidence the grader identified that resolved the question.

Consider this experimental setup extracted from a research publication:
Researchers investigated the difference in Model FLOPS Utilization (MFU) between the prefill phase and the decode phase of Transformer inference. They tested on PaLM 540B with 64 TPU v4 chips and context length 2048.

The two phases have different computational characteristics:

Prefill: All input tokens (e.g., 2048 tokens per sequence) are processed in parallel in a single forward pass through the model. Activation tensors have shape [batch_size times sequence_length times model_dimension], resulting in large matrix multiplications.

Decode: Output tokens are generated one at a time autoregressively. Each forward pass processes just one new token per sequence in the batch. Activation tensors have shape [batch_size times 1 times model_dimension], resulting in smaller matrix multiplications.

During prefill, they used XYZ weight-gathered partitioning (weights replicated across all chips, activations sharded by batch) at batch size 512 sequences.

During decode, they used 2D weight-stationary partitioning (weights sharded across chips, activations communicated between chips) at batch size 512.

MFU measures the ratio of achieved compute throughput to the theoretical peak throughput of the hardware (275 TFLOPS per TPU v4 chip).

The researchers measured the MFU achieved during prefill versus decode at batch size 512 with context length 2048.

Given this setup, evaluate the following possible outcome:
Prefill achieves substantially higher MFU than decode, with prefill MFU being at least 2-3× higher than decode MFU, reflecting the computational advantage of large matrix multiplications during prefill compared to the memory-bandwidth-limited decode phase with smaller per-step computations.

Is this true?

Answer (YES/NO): YES